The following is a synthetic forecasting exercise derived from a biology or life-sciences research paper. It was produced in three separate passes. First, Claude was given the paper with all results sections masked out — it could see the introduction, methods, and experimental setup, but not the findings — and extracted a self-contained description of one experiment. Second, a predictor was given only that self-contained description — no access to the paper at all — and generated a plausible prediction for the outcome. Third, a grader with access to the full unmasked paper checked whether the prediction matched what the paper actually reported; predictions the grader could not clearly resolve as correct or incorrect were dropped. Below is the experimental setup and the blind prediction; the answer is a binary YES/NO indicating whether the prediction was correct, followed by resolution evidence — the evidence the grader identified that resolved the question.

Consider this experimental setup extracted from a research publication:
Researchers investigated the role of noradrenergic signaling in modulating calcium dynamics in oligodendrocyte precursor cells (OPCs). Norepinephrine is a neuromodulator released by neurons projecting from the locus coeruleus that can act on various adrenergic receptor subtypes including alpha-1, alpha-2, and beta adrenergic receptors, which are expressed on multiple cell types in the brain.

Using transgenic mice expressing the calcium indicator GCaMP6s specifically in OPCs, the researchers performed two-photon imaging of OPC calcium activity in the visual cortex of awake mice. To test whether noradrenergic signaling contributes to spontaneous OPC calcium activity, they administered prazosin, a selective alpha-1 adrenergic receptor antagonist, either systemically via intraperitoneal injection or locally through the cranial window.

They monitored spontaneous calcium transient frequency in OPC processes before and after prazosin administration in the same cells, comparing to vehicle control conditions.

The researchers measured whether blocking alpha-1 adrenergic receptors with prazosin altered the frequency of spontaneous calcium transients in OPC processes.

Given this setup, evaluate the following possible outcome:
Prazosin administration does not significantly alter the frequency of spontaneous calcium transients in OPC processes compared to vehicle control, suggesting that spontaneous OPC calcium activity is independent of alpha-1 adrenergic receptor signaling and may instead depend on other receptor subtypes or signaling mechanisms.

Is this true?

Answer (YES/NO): NO